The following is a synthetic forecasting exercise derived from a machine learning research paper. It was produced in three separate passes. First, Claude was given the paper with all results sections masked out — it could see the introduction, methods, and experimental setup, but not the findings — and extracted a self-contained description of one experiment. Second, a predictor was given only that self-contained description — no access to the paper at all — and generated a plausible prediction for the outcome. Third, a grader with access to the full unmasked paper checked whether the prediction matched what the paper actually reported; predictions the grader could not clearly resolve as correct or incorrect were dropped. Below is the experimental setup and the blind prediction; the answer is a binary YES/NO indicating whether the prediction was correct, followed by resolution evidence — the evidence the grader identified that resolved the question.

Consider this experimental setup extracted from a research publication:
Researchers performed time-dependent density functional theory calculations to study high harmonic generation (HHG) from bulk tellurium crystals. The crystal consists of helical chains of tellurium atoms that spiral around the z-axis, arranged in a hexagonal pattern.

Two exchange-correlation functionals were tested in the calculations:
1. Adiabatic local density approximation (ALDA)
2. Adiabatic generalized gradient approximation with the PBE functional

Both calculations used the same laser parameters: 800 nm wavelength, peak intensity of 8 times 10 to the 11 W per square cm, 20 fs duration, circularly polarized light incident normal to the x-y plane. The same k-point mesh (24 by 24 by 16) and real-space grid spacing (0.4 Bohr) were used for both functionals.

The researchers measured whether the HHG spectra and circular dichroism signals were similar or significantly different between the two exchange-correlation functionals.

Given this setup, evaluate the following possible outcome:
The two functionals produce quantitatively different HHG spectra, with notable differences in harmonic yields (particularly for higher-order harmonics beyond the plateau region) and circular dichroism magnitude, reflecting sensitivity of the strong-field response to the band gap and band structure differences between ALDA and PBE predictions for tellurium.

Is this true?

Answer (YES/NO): NO